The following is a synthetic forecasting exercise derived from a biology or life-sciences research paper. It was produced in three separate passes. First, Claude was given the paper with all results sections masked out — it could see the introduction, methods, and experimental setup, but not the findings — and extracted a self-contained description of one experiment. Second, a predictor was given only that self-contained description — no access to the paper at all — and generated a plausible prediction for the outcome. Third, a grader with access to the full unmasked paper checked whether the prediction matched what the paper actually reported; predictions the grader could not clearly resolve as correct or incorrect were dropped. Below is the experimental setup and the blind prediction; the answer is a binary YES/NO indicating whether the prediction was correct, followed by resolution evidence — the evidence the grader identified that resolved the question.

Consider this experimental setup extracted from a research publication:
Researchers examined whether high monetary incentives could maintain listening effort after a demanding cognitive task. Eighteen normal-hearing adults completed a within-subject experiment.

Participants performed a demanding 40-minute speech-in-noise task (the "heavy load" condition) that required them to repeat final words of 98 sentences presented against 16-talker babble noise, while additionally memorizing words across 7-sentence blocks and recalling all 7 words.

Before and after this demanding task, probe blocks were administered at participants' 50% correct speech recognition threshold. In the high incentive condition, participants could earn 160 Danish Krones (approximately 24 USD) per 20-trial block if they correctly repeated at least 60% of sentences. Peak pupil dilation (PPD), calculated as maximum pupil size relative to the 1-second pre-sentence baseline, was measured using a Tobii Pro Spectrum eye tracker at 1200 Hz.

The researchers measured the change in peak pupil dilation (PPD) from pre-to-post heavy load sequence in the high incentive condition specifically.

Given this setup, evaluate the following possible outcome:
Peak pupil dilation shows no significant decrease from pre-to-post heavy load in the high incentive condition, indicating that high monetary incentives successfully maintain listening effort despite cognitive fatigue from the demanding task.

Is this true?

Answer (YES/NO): YES